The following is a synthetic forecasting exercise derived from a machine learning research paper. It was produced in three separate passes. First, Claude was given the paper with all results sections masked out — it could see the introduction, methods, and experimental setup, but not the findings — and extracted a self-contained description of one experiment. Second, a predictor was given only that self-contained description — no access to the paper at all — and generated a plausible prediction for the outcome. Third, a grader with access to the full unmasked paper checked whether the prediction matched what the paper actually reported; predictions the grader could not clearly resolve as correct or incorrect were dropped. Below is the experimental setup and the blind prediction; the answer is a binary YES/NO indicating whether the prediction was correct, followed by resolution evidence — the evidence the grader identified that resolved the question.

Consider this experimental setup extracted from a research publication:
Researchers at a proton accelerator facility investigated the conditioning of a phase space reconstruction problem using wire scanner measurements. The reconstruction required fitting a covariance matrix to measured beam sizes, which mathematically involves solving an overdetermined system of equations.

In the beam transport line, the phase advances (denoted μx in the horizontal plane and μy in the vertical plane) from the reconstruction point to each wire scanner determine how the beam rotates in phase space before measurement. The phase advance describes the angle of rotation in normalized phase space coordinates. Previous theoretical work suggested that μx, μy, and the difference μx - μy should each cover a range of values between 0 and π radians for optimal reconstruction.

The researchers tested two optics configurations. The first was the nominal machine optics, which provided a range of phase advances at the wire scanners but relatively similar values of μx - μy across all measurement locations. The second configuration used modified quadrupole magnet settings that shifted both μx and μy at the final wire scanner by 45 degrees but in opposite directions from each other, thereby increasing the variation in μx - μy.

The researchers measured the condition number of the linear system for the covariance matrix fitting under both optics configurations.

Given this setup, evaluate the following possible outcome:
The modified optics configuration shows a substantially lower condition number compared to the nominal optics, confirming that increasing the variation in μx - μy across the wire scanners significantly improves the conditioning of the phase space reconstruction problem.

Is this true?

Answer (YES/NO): YES